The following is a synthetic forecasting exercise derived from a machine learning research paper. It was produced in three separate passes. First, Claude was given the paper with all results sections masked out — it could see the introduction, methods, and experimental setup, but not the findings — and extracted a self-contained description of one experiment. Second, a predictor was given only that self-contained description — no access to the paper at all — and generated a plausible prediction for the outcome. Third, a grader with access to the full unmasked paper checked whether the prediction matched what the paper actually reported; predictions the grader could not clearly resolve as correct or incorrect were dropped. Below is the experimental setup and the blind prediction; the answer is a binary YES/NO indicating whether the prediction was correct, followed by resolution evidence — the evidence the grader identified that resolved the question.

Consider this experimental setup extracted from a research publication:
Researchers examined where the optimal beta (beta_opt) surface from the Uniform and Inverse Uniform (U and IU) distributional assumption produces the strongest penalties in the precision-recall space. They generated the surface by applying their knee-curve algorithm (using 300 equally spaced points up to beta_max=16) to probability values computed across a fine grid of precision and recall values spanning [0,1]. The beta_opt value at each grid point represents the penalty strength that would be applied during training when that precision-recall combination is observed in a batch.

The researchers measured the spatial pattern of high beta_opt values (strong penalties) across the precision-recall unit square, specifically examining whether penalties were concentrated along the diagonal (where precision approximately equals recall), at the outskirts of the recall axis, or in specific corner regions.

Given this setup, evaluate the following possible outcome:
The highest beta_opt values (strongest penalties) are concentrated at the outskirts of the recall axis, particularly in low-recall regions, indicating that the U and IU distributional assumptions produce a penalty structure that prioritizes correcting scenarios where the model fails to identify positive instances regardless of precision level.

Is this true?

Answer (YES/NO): NO